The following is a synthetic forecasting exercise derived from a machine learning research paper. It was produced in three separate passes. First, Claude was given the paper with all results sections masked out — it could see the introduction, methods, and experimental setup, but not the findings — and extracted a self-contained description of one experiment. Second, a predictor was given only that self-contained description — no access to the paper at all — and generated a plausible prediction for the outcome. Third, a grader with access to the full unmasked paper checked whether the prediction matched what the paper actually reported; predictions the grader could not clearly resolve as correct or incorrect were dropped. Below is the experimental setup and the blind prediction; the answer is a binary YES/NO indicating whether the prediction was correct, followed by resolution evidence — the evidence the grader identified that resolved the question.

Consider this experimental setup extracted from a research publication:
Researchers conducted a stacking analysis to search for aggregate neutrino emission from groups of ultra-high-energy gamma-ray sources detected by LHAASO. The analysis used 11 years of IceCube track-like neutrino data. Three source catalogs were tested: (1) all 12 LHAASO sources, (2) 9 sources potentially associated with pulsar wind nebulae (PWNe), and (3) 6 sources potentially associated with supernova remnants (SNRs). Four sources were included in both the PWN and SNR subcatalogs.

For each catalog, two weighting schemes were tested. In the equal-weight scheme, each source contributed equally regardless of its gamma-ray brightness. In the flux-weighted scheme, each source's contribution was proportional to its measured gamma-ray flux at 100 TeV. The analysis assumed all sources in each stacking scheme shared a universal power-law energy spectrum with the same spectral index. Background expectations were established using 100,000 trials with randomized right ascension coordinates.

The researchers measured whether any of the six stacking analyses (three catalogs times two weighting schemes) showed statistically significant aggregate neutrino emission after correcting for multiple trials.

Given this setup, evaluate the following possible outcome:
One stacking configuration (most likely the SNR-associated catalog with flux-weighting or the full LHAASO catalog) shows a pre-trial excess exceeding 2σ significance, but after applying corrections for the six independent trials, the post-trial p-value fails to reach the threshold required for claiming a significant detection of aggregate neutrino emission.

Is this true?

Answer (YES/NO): NO